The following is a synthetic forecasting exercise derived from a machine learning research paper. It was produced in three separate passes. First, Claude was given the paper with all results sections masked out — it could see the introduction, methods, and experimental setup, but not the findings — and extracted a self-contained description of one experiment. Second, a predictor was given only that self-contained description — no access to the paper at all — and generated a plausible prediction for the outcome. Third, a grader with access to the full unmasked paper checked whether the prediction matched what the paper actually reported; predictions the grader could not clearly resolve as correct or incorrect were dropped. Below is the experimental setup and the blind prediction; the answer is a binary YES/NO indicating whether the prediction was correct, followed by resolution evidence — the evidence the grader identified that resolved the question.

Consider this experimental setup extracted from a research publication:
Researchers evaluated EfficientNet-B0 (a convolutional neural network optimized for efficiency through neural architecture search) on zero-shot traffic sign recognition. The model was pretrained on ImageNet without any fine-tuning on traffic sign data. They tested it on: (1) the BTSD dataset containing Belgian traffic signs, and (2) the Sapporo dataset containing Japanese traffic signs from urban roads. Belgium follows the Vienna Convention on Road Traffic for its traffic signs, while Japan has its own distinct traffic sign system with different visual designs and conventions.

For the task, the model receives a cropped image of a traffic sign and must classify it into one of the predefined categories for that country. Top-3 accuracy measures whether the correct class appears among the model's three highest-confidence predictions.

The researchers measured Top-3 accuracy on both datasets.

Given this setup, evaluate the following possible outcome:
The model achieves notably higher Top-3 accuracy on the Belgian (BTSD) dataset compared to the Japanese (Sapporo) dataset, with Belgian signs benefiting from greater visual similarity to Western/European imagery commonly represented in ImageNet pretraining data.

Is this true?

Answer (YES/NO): YES